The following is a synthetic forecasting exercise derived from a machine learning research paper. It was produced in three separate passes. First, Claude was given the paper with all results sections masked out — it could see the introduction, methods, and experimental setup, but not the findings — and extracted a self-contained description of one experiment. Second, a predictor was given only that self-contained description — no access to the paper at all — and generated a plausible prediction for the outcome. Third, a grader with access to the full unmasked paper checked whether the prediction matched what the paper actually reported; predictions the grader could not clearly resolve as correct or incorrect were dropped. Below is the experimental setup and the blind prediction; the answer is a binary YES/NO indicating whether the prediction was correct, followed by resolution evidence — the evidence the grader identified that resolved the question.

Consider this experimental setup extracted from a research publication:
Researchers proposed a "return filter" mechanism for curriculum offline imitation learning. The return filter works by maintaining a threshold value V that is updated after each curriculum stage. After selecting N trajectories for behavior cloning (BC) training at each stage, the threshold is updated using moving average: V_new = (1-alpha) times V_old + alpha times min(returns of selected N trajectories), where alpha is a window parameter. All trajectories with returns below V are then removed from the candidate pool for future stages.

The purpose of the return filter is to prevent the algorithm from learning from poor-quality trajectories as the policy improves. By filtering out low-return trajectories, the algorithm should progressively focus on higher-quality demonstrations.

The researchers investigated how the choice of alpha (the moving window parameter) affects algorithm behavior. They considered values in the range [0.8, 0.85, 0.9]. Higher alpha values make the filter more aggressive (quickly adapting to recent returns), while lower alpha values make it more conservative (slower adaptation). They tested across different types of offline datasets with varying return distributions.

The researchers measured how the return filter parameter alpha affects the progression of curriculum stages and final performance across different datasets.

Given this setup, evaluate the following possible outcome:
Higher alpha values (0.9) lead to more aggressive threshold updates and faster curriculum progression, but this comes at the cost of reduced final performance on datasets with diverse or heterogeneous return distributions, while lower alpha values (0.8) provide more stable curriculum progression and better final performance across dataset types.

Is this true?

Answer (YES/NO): NO